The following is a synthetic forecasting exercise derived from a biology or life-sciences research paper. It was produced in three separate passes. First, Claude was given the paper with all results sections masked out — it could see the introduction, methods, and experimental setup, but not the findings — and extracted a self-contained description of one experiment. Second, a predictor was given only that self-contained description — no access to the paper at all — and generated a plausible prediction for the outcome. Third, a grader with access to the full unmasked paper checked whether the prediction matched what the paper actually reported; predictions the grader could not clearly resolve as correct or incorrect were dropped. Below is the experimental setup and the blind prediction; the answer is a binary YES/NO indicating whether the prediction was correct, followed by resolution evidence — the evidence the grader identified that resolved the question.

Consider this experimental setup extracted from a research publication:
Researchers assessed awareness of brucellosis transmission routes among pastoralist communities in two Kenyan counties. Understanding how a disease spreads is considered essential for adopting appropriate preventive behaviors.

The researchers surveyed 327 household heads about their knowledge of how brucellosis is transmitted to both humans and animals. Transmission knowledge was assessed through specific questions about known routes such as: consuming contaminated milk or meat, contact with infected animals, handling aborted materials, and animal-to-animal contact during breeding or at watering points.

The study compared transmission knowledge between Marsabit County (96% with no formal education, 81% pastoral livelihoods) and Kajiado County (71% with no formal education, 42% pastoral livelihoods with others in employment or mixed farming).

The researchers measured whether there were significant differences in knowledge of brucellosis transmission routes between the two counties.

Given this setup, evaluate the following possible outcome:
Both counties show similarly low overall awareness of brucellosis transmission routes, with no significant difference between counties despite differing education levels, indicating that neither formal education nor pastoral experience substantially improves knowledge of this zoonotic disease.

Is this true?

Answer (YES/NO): NO